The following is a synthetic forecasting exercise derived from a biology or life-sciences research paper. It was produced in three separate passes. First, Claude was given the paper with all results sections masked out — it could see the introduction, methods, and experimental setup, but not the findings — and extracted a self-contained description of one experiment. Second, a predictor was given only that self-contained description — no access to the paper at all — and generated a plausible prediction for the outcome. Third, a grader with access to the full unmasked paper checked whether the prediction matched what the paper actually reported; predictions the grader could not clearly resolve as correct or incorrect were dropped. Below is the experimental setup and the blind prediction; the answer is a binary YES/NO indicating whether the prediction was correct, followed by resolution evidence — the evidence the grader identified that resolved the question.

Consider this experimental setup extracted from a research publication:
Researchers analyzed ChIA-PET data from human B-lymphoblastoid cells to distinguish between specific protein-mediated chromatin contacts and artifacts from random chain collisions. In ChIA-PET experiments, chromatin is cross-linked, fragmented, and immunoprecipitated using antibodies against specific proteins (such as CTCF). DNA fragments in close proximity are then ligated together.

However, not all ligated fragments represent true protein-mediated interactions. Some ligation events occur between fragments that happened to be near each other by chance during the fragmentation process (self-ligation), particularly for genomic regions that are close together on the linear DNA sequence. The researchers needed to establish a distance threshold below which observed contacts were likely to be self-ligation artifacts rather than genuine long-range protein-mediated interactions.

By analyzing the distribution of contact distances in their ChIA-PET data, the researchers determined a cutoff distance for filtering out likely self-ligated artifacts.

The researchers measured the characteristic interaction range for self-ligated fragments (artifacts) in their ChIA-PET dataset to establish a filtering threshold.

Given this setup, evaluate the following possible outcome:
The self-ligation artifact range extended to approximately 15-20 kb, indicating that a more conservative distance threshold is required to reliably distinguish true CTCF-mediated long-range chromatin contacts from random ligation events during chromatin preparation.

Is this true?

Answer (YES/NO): NO